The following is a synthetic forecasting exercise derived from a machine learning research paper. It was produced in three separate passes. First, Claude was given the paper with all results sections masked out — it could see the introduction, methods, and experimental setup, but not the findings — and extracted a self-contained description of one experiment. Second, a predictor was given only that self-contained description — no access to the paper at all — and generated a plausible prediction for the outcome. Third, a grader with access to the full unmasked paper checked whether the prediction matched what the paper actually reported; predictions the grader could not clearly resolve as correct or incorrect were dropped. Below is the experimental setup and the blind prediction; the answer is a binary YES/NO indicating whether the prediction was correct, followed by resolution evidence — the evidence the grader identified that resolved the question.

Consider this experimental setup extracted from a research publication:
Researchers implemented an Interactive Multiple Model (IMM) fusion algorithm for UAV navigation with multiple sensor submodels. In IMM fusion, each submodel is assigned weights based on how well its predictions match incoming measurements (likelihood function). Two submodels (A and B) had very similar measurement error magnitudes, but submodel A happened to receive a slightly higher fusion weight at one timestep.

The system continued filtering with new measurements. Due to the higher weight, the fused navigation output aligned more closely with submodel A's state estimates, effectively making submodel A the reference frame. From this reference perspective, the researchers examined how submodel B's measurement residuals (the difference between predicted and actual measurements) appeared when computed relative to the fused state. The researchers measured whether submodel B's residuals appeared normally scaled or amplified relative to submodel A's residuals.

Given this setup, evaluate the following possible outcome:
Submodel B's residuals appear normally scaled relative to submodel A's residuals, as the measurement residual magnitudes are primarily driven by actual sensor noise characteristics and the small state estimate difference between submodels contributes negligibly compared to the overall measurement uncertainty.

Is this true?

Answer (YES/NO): NO